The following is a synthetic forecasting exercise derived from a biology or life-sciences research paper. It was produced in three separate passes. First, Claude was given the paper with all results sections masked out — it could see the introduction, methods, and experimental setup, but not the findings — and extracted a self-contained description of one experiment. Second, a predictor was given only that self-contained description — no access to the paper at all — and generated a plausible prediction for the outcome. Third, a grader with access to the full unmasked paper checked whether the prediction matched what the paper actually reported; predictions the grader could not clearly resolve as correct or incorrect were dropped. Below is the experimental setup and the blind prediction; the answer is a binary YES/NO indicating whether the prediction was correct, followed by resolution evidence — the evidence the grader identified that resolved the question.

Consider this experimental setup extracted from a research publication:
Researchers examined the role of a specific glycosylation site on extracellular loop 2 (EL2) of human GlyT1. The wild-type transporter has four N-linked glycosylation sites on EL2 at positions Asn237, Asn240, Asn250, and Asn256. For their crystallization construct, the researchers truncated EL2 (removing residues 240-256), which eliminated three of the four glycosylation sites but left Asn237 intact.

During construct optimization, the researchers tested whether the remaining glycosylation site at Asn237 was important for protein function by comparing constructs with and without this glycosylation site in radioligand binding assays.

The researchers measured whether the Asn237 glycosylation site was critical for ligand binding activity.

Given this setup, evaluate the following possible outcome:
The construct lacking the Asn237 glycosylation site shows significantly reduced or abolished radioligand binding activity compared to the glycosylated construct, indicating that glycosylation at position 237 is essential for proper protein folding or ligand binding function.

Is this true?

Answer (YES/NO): YES